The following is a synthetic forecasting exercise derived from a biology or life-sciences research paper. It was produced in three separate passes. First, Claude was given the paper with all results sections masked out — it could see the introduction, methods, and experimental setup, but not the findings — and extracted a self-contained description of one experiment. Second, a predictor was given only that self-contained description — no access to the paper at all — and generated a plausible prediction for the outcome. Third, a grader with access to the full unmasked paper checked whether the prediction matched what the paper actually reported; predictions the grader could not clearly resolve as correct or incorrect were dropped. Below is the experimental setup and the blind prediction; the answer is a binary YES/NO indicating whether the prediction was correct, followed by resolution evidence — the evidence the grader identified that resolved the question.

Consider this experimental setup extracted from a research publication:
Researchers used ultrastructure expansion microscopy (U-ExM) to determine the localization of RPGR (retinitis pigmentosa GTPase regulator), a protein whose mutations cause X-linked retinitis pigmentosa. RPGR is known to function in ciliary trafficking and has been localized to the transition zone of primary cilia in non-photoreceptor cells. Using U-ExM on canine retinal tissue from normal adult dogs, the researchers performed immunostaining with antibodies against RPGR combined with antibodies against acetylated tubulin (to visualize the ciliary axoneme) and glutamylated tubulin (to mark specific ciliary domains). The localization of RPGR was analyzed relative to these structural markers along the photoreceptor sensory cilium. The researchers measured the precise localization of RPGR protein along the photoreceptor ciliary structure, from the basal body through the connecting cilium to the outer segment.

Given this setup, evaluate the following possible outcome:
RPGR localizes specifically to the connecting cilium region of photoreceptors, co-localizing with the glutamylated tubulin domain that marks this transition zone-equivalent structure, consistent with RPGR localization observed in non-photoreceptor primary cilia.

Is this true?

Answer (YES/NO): YES